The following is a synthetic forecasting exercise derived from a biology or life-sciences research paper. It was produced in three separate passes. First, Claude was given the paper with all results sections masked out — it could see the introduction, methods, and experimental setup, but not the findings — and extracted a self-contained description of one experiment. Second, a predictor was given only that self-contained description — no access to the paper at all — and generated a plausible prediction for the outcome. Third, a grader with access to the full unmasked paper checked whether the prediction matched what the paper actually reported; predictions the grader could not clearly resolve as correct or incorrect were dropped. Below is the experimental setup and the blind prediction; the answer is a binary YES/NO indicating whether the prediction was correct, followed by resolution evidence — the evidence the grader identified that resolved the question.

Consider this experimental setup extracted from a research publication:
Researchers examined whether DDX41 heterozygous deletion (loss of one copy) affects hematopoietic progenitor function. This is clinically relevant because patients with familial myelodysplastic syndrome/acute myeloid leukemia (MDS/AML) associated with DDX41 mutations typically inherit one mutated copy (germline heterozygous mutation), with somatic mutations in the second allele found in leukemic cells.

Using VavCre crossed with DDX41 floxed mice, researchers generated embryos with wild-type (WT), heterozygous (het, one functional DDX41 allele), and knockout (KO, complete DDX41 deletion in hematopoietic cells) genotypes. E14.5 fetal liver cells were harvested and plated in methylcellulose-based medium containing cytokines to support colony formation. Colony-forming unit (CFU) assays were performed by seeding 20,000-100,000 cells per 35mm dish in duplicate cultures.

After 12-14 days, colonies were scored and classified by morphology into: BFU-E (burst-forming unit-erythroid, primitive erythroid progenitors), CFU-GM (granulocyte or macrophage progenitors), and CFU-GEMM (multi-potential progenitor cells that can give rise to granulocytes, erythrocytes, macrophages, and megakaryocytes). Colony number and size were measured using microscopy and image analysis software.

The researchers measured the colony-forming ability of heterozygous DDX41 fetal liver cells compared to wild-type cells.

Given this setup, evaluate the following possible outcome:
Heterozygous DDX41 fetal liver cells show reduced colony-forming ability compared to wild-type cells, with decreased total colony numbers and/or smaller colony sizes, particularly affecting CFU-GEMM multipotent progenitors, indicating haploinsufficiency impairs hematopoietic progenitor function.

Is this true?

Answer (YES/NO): NO